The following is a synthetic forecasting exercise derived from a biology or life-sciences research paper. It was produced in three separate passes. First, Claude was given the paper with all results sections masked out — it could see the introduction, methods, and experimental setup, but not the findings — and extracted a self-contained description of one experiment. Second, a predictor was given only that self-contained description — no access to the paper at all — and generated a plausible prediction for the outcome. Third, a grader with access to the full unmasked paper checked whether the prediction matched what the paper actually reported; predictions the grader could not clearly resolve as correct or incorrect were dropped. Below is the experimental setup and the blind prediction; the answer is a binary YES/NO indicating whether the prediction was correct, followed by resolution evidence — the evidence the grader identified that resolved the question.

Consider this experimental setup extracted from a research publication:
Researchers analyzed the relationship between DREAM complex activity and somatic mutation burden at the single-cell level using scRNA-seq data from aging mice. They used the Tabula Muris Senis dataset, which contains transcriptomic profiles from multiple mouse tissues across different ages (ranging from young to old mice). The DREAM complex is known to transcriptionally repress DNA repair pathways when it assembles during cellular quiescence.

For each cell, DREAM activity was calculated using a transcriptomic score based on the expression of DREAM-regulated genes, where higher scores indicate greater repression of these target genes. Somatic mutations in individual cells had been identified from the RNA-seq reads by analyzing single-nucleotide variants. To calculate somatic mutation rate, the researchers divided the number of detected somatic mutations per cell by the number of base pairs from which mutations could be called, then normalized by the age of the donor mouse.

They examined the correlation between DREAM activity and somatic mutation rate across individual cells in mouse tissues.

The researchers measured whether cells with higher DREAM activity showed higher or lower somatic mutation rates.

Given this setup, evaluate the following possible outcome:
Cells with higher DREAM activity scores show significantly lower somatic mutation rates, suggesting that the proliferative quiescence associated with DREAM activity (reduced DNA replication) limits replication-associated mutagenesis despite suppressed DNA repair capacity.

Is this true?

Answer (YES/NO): NO